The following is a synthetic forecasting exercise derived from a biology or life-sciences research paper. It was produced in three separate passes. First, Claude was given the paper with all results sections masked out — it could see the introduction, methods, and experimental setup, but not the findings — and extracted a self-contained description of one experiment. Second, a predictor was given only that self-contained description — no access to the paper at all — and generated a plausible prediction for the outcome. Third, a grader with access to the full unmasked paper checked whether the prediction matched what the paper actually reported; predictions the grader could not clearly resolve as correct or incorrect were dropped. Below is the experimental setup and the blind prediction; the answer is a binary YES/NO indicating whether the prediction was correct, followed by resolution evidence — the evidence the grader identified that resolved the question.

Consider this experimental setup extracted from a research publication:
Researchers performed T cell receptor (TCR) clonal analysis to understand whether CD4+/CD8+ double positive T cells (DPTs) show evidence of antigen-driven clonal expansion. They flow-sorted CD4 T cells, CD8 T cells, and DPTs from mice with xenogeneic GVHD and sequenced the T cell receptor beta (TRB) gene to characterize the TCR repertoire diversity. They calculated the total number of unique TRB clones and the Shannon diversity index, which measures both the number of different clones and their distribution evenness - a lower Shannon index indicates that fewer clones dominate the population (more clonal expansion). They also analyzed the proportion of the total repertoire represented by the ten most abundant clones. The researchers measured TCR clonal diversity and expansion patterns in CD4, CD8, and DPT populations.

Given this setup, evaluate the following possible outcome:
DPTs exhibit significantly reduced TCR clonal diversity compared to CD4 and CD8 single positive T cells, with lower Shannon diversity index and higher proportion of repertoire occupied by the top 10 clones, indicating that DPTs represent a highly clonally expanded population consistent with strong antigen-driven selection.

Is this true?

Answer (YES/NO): NO